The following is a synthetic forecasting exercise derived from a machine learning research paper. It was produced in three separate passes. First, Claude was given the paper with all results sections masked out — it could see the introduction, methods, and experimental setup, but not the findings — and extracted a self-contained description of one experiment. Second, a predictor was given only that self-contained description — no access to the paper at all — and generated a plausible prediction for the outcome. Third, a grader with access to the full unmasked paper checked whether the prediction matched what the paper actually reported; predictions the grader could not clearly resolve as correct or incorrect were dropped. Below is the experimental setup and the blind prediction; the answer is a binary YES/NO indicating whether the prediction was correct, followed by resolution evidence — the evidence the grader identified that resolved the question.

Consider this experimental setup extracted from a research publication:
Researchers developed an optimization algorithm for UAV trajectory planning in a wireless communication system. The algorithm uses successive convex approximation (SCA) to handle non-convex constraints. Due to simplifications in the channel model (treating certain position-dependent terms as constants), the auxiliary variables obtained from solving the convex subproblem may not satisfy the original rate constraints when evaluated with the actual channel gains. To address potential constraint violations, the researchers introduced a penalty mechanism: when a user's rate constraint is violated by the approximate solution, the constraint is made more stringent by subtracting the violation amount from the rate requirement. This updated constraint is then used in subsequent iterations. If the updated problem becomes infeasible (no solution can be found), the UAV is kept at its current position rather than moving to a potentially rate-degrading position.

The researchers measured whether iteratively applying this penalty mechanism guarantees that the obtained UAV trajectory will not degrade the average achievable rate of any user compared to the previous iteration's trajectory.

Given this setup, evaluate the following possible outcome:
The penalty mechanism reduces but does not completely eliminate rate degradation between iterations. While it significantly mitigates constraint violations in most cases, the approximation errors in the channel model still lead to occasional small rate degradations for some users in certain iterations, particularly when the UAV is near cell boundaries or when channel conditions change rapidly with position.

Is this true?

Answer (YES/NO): NO